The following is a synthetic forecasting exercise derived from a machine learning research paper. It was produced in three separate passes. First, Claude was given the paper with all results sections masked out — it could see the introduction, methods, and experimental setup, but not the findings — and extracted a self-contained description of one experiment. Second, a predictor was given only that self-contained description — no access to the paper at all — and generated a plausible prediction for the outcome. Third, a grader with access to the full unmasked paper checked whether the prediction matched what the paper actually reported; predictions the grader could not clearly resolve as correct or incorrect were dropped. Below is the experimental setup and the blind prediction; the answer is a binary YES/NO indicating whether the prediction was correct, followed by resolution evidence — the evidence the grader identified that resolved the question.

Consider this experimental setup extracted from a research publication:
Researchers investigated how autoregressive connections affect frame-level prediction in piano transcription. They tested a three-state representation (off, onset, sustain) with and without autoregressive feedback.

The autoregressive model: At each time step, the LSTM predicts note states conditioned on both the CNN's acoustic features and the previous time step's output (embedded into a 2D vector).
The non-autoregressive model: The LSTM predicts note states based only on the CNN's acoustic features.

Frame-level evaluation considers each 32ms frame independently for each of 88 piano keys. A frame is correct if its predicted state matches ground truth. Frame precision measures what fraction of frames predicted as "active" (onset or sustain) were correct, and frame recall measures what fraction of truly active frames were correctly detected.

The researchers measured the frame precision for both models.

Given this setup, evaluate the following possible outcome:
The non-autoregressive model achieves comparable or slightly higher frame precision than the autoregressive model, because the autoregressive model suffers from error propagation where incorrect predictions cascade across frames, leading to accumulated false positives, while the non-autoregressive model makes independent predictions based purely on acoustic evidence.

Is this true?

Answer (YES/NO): NO